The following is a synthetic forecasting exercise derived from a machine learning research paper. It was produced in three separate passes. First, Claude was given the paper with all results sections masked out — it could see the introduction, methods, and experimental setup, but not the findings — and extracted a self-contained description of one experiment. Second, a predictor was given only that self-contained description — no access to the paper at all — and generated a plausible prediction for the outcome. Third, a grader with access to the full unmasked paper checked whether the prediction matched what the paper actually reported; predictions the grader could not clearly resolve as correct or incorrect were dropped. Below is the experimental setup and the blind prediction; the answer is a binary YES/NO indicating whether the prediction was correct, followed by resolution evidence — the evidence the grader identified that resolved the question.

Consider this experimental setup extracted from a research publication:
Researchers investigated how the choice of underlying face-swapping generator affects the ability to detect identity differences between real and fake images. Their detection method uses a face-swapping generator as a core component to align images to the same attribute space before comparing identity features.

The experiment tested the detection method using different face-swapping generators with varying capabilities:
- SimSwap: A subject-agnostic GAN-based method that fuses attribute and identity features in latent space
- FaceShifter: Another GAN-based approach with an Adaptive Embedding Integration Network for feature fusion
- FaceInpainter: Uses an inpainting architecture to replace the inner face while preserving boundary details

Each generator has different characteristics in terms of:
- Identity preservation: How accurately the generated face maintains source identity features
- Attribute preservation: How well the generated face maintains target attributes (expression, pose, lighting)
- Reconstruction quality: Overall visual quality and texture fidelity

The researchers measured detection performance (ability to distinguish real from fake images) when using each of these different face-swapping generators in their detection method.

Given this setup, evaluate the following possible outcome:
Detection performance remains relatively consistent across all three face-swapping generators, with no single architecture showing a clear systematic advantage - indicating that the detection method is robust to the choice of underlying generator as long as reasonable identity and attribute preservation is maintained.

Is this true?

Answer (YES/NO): NO